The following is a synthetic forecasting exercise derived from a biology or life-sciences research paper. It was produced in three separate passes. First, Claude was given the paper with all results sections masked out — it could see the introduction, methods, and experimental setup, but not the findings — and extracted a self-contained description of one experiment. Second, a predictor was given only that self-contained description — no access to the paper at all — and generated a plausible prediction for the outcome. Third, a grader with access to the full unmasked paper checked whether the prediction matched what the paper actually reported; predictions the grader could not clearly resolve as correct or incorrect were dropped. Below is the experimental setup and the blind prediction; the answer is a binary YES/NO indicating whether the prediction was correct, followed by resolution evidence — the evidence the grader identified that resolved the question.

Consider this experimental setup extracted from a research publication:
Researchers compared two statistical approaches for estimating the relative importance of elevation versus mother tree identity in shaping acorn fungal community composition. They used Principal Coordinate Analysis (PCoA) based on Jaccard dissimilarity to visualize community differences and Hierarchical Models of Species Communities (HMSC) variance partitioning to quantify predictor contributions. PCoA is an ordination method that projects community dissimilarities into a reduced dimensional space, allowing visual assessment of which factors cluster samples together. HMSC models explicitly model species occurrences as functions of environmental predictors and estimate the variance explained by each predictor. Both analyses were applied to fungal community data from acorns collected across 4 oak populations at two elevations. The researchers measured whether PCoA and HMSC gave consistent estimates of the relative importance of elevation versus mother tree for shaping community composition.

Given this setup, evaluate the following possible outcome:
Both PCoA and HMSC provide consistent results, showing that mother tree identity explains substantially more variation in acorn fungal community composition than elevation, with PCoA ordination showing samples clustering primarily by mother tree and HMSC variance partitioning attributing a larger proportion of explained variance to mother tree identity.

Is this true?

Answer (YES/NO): NO